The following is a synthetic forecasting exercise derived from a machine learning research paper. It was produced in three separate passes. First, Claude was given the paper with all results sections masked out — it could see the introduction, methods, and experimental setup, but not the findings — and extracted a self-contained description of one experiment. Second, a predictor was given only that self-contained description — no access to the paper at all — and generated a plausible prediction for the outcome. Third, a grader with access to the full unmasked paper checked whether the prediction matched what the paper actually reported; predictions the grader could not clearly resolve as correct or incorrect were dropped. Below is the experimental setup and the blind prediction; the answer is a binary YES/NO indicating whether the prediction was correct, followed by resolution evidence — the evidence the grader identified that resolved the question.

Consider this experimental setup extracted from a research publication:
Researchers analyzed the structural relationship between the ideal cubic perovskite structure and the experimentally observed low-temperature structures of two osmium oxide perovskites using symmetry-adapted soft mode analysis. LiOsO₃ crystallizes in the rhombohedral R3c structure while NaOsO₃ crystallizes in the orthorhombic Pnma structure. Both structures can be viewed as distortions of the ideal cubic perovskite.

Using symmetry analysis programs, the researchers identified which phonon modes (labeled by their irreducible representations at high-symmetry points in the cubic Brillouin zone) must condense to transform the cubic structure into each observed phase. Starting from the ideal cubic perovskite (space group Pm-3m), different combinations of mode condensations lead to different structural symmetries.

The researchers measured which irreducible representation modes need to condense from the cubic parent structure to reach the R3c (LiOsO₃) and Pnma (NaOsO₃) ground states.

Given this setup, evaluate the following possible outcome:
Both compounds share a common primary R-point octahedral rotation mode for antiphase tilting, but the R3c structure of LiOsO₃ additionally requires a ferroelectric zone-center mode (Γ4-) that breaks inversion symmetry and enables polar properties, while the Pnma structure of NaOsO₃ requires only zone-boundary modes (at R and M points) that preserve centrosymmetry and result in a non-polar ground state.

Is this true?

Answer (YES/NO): YES